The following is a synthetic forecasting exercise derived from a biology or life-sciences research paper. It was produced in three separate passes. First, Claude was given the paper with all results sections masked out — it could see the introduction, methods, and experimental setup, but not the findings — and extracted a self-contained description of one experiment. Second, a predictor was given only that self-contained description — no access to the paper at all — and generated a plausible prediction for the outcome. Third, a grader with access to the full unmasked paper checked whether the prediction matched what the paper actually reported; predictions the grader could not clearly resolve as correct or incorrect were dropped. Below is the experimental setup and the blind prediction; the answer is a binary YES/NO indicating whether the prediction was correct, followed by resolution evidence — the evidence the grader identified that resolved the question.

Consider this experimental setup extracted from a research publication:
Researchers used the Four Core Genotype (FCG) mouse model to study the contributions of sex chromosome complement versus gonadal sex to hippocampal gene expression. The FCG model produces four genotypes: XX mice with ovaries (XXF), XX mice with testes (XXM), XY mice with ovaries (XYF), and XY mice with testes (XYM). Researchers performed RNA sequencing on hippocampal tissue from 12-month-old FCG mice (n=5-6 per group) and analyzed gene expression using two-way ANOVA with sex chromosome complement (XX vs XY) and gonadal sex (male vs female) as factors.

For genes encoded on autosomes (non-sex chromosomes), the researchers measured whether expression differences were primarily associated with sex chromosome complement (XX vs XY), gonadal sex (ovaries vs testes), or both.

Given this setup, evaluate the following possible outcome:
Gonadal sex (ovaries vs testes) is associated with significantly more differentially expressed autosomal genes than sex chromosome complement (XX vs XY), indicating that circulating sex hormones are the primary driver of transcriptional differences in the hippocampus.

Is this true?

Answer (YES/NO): YES